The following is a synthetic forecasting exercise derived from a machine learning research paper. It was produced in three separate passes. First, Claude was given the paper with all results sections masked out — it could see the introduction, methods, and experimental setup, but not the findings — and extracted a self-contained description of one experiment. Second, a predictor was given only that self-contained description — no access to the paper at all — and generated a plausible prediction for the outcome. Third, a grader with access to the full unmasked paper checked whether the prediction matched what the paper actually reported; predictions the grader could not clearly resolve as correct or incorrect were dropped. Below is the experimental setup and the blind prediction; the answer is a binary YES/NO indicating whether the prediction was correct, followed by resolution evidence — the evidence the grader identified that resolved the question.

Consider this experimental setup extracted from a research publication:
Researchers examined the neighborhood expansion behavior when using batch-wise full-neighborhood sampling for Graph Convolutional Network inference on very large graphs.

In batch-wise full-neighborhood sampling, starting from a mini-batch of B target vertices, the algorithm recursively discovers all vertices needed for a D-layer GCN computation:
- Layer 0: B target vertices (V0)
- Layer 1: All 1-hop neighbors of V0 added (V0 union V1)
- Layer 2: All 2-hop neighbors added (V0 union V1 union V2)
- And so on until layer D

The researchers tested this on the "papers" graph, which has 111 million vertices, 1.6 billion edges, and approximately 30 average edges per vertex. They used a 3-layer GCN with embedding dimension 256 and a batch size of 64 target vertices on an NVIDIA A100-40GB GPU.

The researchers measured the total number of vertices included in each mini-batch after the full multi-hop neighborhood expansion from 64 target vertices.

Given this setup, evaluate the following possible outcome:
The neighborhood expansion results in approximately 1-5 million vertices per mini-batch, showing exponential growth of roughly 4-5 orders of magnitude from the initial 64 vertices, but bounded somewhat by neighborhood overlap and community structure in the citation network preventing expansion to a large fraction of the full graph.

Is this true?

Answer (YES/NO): YES